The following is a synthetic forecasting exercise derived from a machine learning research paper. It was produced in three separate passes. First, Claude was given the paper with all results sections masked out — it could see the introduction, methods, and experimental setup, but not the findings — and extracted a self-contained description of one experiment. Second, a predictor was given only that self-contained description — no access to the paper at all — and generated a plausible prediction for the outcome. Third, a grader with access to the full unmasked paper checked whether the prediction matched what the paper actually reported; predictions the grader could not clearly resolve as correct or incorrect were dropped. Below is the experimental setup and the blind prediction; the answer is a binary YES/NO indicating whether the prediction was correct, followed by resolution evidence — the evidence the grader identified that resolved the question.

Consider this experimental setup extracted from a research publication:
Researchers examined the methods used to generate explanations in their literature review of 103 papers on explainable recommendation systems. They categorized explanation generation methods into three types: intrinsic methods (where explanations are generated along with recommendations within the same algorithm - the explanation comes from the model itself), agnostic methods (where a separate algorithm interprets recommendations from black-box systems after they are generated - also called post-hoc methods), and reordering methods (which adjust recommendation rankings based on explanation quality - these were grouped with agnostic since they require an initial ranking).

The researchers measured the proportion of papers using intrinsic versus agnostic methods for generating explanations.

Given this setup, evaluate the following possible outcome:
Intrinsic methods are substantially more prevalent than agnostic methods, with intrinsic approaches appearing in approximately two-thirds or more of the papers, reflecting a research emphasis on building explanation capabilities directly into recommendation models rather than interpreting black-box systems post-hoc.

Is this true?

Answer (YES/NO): YES